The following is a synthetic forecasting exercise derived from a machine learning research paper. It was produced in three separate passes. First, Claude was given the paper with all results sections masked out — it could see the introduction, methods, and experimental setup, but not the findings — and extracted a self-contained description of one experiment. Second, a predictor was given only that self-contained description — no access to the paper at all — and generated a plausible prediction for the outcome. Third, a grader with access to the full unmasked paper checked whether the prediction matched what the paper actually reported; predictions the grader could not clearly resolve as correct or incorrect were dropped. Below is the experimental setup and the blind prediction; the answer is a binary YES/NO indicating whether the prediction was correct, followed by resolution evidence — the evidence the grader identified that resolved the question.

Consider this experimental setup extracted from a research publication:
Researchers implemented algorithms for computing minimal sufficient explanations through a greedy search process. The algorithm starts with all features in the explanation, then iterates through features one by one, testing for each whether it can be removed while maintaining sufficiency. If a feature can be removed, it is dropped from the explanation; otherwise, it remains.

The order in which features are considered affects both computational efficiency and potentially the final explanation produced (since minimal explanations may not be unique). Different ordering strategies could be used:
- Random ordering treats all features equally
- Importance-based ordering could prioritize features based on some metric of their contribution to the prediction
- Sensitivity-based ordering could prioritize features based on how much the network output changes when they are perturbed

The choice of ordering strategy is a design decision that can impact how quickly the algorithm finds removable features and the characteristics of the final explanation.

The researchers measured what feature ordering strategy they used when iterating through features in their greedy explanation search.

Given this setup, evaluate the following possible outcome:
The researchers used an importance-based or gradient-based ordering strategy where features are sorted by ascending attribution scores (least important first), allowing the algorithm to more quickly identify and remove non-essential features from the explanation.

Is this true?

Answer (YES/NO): NO